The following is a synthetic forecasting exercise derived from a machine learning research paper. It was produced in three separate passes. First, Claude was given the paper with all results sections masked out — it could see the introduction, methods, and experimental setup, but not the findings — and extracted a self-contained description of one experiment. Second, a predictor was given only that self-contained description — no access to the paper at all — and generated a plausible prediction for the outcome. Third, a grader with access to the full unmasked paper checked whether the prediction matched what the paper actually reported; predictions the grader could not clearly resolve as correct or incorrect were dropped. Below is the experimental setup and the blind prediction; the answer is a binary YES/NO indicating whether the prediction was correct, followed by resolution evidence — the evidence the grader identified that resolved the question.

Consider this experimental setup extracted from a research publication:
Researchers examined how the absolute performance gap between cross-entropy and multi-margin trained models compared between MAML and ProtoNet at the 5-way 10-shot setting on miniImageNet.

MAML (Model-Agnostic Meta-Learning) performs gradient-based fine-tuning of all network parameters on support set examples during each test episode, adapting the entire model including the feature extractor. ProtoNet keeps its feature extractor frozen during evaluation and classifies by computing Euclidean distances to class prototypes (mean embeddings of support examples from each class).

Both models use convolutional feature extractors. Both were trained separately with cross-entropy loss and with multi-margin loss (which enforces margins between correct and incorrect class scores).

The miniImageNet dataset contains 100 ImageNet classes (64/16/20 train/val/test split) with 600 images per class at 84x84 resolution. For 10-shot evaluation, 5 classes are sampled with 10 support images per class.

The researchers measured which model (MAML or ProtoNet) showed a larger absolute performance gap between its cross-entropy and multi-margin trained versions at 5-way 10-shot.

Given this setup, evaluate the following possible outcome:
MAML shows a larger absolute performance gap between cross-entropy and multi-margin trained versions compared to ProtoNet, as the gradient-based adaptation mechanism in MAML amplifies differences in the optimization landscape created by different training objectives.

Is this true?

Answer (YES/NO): YES